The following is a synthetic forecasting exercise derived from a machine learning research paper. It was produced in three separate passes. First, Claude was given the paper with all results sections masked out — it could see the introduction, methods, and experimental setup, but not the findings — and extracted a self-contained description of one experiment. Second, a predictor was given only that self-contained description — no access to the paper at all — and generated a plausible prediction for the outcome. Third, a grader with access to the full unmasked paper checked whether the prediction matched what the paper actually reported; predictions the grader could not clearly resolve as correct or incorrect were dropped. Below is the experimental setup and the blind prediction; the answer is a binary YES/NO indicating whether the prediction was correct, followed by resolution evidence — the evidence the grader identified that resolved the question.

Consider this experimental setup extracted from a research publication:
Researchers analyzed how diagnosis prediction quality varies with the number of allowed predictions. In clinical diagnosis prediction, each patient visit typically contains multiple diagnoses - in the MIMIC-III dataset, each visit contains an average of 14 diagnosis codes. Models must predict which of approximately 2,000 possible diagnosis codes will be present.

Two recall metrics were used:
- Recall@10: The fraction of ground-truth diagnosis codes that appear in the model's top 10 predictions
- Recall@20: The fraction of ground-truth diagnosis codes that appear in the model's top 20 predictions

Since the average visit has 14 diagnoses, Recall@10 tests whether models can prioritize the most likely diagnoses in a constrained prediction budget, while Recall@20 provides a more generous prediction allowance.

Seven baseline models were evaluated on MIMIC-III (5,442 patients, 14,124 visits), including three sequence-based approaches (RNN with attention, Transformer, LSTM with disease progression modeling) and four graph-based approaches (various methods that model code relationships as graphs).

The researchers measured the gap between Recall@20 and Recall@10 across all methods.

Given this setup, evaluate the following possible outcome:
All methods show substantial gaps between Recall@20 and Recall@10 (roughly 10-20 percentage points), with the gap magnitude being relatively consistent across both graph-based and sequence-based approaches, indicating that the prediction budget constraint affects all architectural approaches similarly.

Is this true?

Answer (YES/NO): NO